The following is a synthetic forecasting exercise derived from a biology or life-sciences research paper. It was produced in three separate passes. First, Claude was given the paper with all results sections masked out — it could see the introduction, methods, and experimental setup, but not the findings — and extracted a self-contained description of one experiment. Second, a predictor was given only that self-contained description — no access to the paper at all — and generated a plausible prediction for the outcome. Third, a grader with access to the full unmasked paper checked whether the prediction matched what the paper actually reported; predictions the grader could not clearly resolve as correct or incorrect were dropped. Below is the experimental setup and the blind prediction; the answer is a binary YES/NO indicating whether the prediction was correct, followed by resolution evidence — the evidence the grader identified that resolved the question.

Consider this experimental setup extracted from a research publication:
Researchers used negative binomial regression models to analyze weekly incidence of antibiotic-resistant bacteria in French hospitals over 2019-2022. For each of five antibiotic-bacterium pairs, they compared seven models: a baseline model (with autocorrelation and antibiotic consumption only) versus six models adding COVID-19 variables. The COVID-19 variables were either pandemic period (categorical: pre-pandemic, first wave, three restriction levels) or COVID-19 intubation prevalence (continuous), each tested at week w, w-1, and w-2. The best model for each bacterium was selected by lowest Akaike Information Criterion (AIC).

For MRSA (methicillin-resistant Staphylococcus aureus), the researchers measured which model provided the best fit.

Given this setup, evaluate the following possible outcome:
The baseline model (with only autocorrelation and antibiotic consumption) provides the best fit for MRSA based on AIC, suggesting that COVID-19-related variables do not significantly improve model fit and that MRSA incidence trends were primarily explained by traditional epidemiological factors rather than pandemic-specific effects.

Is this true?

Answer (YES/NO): NO